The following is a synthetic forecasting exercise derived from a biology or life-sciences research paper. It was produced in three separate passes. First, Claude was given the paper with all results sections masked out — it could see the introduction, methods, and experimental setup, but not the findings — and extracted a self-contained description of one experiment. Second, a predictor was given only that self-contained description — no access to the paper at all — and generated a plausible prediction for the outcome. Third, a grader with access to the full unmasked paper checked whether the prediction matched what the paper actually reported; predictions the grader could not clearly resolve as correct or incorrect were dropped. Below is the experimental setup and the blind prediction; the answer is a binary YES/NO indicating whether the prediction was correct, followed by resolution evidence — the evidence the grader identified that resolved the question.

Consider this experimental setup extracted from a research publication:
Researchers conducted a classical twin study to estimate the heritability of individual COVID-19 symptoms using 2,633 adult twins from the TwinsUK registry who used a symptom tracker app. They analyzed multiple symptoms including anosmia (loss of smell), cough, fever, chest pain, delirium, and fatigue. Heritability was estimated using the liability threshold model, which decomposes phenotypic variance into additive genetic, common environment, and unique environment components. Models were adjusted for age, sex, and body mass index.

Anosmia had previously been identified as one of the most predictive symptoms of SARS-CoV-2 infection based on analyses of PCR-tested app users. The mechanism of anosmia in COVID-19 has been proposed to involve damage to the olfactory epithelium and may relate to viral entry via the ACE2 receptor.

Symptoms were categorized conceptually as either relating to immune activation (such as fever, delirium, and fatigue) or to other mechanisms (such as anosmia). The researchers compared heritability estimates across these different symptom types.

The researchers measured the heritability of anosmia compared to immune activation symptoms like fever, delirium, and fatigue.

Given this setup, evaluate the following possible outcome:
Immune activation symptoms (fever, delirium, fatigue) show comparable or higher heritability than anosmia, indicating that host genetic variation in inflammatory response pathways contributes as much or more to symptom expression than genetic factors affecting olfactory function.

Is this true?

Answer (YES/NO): YES